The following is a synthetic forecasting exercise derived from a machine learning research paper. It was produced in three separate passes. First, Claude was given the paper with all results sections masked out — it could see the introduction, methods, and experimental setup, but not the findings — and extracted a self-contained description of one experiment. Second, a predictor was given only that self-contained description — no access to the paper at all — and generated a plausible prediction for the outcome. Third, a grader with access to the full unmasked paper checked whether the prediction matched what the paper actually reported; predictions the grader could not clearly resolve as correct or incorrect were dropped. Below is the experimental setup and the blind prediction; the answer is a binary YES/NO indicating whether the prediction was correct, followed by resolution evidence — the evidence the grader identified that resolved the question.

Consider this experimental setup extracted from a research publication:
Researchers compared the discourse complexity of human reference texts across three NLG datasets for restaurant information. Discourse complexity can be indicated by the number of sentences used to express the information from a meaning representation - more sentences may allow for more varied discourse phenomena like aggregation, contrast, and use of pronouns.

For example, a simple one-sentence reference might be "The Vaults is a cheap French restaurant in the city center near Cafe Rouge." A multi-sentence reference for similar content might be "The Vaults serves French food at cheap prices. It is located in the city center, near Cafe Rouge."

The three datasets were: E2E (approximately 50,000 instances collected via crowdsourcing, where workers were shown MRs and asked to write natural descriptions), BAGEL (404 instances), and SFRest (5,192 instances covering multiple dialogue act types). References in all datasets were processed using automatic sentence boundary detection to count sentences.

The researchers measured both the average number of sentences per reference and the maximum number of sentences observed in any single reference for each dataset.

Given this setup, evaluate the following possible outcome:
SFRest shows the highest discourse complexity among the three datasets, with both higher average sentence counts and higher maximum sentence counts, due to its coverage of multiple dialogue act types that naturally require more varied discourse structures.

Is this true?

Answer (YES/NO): NO